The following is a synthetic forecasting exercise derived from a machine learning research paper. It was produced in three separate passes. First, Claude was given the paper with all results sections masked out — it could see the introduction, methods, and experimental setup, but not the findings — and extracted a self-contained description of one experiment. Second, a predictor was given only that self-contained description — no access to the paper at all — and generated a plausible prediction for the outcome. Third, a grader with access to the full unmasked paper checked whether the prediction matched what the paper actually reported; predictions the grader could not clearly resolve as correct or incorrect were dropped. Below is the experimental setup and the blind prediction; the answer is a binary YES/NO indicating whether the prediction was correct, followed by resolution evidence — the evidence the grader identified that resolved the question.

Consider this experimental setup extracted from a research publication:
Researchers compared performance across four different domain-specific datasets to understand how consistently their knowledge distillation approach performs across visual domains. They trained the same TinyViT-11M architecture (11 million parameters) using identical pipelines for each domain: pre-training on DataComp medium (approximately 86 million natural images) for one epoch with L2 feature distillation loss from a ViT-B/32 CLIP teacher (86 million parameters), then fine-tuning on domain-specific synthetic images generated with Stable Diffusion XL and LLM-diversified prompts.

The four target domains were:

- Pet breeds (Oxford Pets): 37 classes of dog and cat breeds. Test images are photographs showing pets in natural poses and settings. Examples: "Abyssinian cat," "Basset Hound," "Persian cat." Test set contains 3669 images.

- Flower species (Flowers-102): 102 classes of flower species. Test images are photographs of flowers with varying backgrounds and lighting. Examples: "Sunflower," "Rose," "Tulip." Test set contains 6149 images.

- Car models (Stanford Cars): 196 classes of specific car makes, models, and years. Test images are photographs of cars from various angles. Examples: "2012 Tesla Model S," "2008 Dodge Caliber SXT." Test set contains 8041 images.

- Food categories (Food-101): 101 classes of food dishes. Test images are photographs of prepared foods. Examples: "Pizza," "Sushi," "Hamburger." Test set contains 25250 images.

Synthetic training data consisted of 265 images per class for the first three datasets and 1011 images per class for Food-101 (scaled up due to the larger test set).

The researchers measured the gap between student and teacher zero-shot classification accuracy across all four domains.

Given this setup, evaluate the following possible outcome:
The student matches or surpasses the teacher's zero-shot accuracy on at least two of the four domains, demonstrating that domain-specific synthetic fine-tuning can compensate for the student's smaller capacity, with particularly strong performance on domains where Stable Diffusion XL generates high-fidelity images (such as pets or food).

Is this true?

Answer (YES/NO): NO